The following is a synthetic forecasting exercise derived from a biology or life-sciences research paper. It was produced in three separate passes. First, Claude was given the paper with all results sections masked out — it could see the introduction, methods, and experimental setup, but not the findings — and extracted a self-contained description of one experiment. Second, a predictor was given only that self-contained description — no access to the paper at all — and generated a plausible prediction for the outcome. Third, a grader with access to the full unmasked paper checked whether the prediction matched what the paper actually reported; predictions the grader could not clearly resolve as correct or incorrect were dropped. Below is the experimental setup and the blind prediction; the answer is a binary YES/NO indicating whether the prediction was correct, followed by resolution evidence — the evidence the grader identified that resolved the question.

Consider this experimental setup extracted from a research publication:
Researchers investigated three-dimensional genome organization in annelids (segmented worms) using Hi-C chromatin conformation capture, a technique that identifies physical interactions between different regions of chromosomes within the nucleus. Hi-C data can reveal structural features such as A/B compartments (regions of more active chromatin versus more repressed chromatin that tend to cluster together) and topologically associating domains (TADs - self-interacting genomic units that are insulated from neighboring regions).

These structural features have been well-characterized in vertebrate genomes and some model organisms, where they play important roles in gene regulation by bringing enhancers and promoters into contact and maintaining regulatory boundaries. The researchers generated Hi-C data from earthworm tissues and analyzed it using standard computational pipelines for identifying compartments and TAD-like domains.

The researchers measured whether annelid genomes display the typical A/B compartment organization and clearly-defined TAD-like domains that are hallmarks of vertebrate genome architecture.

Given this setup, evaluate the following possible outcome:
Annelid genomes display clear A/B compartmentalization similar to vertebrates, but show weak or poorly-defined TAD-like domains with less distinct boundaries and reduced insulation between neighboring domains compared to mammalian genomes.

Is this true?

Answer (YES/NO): NO